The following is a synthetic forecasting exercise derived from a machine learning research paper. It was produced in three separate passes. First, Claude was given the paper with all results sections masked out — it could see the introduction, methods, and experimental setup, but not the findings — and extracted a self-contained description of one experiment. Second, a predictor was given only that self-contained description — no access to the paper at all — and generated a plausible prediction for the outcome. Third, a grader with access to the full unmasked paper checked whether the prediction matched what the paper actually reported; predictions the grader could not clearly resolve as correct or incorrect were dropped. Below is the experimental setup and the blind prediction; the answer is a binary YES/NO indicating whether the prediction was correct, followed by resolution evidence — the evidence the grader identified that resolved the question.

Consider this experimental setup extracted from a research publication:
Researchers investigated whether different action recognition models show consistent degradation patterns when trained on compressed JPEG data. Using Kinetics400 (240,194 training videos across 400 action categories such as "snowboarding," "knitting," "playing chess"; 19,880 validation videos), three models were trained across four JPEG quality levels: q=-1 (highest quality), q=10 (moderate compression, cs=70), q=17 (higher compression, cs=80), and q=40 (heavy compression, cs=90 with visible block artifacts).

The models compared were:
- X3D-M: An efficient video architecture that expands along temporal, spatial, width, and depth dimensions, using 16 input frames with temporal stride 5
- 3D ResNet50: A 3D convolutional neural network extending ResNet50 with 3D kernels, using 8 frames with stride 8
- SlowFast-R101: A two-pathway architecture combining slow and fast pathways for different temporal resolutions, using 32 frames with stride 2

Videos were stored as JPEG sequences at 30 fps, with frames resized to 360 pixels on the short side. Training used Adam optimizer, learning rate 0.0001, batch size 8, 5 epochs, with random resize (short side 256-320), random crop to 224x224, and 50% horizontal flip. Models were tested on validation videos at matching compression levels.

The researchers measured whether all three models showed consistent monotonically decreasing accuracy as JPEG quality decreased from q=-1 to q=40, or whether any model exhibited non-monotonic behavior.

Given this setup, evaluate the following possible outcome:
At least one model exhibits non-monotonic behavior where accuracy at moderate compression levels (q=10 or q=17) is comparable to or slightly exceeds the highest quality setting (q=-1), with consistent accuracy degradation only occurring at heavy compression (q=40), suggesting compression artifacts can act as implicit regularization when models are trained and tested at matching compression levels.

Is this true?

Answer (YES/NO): YES